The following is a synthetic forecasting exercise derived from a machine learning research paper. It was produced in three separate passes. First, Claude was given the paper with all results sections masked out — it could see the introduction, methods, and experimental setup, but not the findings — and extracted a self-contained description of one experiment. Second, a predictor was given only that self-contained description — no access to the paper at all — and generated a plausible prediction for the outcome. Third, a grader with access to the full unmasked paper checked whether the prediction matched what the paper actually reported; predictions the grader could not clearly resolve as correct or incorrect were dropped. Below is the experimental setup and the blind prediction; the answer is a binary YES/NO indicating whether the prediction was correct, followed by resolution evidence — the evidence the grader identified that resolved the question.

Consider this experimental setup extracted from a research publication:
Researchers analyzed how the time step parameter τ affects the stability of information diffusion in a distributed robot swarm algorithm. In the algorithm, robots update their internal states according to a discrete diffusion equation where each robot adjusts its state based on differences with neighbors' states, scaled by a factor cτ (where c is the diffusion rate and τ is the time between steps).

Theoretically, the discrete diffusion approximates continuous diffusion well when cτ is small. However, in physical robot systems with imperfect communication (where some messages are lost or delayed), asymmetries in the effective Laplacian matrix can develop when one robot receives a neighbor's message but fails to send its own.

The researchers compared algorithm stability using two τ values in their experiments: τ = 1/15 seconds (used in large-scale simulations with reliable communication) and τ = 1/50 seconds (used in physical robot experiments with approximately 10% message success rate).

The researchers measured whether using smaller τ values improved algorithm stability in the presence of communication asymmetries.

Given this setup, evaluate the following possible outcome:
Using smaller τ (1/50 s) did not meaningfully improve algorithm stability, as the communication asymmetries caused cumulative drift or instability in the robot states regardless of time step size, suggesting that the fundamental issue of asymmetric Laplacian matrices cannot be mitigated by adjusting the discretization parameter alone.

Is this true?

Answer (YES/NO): NO